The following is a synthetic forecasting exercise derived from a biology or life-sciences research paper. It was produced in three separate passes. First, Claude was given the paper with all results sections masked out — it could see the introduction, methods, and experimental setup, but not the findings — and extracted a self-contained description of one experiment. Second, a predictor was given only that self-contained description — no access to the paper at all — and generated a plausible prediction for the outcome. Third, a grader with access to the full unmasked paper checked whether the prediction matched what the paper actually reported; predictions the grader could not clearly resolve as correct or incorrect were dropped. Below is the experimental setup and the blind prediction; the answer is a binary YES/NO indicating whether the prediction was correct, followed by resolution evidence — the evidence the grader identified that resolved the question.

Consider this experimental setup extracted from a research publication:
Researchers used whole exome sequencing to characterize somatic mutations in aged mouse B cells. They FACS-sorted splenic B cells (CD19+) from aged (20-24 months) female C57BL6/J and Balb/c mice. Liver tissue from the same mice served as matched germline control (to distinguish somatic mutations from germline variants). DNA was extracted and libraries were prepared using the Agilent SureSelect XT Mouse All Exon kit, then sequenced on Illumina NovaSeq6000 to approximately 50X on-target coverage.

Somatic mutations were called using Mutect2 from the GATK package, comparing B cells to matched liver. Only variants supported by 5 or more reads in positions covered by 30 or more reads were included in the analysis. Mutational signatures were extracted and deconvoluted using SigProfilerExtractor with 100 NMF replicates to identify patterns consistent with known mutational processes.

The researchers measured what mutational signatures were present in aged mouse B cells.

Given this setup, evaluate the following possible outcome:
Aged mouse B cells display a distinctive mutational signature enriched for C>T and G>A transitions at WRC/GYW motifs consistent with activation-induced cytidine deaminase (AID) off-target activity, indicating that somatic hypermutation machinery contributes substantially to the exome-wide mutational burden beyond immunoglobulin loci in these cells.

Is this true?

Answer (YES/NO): NO